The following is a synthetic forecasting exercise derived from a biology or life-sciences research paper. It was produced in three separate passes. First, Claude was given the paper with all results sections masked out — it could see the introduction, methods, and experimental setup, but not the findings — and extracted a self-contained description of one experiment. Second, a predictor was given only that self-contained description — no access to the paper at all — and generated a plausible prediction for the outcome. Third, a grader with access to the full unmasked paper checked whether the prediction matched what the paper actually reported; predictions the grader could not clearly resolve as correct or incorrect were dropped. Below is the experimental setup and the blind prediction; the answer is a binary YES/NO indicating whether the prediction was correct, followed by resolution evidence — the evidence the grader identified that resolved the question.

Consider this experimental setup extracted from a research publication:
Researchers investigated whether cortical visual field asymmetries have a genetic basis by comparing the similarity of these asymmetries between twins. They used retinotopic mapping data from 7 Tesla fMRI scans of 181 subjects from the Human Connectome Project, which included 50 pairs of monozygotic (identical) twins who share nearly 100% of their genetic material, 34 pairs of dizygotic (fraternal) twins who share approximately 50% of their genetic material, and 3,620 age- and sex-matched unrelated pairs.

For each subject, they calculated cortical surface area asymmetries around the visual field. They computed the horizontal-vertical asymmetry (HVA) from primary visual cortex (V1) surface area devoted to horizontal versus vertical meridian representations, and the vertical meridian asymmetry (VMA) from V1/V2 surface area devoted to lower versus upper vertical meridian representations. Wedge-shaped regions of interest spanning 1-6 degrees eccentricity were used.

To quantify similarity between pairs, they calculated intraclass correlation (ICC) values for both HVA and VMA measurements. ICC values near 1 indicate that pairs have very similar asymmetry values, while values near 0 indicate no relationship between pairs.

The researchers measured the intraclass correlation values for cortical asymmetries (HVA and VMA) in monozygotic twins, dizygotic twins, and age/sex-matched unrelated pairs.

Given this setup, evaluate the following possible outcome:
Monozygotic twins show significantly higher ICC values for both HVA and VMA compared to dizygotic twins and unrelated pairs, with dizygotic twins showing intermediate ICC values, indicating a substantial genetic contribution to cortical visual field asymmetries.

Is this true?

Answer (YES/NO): YES